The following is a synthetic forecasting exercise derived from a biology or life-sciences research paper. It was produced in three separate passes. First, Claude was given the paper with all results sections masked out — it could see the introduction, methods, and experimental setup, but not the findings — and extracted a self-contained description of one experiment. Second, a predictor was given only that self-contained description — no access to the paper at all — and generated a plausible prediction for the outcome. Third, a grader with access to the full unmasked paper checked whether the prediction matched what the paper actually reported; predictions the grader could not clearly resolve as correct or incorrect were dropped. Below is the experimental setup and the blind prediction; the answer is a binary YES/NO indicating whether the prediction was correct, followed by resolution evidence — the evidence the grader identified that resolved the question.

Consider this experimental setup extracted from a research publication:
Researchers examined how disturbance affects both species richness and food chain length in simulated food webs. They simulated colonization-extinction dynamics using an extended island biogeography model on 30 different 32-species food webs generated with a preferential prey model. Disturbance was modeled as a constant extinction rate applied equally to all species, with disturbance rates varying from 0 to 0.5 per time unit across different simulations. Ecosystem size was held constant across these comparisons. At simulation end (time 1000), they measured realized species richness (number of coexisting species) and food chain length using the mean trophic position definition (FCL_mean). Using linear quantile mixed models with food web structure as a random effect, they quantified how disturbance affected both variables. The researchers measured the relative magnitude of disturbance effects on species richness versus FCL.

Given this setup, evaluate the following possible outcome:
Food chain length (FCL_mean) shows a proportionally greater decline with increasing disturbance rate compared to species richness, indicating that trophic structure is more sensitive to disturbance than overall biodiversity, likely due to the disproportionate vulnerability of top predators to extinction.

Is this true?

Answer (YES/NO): NO